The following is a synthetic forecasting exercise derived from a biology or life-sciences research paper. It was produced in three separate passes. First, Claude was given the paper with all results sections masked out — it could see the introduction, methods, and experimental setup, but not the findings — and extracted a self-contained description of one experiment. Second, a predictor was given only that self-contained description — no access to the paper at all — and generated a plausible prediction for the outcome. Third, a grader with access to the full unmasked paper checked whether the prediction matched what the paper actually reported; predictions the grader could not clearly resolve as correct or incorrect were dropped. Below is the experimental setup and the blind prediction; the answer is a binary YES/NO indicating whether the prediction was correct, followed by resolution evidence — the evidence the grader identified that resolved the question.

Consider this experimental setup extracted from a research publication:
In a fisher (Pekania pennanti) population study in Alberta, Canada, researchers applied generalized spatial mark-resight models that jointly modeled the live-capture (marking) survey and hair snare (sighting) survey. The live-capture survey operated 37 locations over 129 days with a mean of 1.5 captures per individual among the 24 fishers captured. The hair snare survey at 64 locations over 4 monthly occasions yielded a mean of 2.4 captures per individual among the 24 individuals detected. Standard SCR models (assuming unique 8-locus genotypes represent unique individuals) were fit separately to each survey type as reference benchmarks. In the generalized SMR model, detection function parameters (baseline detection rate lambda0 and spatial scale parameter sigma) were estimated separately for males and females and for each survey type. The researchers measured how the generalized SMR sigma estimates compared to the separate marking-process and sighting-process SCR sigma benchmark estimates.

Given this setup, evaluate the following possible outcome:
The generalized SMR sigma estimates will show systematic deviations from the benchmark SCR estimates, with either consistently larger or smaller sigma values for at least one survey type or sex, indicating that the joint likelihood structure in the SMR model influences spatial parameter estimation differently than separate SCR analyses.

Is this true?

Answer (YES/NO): YES